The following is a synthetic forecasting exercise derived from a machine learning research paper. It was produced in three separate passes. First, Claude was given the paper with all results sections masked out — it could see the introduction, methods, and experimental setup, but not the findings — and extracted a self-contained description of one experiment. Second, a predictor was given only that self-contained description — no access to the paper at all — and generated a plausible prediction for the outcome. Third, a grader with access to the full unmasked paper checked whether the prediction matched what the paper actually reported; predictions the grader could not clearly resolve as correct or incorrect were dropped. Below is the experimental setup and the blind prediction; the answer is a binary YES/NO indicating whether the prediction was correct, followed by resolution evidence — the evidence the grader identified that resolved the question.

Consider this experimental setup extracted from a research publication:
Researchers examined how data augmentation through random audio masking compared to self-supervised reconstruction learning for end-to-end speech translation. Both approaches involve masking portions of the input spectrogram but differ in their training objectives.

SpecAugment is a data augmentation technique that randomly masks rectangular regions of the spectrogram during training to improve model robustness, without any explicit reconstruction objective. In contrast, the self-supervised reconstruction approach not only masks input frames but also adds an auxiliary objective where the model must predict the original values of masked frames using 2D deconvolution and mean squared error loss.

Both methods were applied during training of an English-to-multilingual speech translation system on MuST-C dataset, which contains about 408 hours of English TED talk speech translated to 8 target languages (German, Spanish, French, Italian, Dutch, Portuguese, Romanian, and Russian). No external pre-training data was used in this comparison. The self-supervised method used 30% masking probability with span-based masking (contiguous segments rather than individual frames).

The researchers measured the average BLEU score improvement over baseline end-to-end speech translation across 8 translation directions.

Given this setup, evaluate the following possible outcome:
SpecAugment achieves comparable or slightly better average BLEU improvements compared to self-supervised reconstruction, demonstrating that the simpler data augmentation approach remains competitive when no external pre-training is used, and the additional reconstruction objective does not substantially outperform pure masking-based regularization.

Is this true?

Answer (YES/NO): NO